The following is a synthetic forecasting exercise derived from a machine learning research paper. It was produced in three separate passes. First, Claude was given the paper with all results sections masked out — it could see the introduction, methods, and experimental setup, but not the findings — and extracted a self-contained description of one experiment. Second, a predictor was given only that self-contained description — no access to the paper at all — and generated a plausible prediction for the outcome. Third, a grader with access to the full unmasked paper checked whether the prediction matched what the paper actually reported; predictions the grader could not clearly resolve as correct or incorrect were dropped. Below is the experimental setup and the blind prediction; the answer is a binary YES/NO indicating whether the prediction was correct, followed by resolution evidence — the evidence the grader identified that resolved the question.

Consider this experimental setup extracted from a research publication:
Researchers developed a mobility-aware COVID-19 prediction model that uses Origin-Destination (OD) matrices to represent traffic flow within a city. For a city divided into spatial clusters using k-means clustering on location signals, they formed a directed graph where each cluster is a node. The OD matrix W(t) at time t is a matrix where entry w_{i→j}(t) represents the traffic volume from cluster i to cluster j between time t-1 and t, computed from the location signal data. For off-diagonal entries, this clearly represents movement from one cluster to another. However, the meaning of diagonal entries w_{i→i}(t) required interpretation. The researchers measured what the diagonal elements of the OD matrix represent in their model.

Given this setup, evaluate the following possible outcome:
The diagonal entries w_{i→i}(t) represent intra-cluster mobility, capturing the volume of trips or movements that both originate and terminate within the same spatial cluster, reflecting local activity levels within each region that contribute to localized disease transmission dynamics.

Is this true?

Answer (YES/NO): YES